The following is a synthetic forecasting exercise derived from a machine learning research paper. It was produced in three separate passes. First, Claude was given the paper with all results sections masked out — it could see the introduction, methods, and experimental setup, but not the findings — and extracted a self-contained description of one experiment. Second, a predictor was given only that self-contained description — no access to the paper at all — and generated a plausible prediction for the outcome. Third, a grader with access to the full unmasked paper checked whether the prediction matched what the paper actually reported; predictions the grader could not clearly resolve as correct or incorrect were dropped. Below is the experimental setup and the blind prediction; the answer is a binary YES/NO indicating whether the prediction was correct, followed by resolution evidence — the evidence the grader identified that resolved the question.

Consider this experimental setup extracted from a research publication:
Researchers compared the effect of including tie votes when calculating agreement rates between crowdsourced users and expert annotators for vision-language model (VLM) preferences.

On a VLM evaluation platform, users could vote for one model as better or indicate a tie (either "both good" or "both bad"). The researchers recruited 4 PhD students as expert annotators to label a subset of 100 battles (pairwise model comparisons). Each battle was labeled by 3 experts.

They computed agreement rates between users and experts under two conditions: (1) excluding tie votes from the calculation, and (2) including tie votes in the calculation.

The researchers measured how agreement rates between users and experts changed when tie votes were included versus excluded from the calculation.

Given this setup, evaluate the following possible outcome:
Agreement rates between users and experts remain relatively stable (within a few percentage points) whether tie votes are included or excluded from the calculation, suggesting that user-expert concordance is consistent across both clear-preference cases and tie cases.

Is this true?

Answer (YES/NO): NO